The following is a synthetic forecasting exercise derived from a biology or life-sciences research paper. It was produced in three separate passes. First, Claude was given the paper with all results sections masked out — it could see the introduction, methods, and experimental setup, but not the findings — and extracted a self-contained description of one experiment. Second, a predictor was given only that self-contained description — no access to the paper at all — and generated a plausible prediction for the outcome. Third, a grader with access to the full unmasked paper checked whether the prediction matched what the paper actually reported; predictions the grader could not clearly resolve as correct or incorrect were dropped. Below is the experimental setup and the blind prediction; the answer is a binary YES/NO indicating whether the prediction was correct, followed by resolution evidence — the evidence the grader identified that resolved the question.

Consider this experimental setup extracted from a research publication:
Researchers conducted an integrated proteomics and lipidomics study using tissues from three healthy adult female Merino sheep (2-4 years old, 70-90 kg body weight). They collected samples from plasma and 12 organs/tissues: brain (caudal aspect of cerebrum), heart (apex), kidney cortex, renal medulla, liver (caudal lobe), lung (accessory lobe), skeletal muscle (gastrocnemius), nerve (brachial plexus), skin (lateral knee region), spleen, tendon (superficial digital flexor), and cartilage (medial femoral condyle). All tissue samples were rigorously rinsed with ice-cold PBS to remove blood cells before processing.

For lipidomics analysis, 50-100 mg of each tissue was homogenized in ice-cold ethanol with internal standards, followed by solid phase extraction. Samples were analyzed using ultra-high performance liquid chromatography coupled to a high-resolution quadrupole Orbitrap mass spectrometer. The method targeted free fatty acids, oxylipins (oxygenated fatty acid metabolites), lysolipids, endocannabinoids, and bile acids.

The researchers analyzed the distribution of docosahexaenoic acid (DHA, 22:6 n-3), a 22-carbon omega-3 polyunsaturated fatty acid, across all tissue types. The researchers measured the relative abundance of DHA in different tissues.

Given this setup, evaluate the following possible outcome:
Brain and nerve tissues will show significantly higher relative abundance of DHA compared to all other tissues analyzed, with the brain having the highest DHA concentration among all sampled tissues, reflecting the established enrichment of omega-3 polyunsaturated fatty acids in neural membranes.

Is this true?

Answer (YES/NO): NO